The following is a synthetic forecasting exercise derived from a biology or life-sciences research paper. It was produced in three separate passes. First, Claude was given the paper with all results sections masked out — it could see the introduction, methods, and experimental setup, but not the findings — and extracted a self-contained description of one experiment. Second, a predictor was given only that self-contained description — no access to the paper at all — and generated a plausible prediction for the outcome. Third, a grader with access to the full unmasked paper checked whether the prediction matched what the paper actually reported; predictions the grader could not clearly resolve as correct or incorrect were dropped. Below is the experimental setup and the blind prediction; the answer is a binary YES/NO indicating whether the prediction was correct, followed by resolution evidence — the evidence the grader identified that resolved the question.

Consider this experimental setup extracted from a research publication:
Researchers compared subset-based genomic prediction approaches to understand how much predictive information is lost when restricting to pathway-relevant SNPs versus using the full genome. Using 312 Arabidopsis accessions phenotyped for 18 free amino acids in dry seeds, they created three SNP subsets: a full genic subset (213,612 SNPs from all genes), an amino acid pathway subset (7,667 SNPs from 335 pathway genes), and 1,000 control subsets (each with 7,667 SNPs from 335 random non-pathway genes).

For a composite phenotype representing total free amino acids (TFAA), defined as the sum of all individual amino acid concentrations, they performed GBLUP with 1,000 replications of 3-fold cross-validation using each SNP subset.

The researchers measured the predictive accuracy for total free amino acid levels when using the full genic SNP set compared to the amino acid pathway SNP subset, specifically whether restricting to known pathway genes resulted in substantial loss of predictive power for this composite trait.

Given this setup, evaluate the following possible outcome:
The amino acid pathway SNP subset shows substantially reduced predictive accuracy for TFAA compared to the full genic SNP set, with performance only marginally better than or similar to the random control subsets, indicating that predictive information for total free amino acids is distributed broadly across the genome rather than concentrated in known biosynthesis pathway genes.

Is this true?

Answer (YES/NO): YES